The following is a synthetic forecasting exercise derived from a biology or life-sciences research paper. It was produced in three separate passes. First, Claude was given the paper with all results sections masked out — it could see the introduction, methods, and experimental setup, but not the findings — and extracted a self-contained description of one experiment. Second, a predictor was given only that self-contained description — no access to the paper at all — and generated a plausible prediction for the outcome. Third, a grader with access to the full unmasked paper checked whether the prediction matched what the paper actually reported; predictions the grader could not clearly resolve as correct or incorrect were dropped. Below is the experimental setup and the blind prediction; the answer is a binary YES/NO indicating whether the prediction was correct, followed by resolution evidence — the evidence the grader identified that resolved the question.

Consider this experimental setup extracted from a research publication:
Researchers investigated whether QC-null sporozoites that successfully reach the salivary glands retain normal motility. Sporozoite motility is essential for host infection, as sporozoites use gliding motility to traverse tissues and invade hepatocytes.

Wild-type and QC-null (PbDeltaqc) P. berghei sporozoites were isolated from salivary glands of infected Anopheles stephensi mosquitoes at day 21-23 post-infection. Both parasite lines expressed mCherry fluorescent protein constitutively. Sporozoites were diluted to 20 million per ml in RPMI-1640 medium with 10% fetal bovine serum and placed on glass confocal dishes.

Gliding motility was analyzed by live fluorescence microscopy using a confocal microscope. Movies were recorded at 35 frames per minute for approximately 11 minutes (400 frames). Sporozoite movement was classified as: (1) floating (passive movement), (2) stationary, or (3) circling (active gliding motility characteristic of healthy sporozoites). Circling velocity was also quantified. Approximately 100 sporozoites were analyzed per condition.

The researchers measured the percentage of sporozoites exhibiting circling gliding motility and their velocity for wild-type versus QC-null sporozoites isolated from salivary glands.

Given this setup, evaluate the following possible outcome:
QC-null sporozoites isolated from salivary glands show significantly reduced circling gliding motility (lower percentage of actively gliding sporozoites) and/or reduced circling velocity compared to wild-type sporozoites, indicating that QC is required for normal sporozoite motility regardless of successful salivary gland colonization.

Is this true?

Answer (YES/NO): NO